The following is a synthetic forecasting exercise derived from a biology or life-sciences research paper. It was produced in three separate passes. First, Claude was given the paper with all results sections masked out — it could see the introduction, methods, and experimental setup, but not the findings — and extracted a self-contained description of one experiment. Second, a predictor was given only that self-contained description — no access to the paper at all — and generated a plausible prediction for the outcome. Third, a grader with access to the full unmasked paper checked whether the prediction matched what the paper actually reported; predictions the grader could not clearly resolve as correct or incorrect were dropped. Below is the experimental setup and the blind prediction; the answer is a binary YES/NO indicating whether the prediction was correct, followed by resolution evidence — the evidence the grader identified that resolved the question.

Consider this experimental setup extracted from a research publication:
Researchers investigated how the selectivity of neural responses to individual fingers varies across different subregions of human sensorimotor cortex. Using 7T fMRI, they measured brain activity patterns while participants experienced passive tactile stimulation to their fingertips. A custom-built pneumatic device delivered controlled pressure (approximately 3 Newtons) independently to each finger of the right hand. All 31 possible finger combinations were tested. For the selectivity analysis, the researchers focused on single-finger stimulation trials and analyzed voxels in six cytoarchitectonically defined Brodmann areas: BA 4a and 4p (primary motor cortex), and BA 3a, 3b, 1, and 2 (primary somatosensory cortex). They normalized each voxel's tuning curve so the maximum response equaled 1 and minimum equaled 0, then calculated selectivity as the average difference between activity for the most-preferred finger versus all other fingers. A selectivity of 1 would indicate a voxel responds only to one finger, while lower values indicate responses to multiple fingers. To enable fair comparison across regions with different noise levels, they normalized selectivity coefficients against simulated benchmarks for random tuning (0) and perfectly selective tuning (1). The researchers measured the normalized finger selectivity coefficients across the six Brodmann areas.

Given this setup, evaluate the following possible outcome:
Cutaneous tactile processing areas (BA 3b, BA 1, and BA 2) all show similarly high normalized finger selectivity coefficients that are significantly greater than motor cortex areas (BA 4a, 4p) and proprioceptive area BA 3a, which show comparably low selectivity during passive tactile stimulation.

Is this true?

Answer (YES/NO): NO